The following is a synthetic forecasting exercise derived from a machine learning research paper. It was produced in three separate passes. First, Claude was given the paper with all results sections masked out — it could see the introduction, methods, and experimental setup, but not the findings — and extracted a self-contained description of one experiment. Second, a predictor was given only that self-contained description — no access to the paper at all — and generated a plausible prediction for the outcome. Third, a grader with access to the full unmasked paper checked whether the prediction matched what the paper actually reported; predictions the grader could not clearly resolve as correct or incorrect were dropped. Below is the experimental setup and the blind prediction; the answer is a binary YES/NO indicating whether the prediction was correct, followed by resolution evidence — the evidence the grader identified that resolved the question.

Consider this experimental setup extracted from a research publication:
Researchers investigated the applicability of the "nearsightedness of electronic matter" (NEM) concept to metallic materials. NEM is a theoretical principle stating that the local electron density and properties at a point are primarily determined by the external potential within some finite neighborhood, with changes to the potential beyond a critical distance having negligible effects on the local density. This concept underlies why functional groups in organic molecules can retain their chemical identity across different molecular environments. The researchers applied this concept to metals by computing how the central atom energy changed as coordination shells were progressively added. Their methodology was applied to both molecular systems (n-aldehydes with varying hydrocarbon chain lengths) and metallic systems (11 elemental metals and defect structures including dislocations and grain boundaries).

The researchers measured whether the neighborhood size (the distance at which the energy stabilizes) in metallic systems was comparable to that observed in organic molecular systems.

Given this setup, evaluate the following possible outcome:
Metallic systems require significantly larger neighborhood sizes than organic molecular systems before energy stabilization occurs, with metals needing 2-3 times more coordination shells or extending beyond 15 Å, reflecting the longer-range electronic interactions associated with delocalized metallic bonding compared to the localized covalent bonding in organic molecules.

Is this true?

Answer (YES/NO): NO